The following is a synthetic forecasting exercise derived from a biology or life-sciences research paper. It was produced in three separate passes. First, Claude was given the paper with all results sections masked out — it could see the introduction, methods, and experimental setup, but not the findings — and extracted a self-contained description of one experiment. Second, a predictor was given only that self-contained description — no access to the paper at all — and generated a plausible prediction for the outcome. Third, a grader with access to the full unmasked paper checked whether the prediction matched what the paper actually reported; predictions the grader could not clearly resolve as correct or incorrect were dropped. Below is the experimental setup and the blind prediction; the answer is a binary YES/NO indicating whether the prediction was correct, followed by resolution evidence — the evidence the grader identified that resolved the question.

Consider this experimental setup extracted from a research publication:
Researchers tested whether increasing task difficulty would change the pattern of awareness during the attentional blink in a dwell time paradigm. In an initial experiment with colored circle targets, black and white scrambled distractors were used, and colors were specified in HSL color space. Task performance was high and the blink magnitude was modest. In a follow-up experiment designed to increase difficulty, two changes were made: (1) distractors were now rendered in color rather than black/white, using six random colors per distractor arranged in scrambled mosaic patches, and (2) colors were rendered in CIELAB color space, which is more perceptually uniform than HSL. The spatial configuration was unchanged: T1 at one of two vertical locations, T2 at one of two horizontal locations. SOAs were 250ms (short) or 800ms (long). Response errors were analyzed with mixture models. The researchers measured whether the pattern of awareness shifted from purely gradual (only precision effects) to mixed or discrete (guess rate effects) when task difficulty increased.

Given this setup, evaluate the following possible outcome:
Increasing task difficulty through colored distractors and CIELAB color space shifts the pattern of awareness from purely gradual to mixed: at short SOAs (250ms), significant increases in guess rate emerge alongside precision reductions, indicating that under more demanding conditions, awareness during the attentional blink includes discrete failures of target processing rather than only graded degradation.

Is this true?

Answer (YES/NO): YES